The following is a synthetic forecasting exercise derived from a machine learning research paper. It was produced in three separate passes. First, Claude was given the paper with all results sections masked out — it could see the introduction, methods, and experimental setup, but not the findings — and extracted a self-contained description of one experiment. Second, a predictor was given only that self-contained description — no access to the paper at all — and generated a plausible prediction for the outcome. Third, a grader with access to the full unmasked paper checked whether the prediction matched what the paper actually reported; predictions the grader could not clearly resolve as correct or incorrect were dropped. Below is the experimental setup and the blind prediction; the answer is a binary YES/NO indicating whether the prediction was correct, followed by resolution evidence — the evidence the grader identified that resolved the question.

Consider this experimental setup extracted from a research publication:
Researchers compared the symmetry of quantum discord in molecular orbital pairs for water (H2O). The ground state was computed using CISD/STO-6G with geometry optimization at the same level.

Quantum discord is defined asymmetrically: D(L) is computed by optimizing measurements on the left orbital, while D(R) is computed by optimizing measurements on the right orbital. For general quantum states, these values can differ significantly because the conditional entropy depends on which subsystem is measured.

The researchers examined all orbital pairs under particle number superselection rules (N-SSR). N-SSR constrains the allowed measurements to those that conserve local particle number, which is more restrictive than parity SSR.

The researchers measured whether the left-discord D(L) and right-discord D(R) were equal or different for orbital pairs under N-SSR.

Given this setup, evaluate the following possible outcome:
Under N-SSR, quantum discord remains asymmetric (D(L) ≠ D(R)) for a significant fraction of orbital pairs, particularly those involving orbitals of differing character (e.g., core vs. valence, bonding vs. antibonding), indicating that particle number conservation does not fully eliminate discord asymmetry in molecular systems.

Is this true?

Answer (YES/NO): NO